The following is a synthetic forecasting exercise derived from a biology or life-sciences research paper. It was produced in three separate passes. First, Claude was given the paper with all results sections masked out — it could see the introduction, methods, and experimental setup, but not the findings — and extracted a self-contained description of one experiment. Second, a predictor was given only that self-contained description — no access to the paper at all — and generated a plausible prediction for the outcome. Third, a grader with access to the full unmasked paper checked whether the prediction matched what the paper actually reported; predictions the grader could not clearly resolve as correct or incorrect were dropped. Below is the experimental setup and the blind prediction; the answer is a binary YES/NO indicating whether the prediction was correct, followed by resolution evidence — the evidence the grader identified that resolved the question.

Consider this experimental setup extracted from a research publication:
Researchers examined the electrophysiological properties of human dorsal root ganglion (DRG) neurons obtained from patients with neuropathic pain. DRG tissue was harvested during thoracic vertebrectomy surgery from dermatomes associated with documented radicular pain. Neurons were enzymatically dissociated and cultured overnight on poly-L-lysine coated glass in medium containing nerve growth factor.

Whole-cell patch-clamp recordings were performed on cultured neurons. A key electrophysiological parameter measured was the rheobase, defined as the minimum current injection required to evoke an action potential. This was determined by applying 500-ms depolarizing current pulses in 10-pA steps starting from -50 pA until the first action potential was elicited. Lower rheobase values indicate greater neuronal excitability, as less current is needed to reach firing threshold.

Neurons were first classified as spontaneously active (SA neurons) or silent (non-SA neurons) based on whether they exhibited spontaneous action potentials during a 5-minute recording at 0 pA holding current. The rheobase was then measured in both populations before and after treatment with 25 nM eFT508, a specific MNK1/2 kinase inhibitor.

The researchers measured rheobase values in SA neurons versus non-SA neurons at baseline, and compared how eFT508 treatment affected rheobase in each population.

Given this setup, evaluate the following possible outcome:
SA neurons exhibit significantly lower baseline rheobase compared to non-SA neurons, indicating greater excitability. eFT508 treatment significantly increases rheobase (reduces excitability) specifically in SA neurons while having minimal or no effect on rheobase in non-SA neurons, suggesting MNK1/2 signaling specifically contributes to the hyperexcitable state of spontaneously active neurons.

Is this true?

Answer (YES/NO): NO